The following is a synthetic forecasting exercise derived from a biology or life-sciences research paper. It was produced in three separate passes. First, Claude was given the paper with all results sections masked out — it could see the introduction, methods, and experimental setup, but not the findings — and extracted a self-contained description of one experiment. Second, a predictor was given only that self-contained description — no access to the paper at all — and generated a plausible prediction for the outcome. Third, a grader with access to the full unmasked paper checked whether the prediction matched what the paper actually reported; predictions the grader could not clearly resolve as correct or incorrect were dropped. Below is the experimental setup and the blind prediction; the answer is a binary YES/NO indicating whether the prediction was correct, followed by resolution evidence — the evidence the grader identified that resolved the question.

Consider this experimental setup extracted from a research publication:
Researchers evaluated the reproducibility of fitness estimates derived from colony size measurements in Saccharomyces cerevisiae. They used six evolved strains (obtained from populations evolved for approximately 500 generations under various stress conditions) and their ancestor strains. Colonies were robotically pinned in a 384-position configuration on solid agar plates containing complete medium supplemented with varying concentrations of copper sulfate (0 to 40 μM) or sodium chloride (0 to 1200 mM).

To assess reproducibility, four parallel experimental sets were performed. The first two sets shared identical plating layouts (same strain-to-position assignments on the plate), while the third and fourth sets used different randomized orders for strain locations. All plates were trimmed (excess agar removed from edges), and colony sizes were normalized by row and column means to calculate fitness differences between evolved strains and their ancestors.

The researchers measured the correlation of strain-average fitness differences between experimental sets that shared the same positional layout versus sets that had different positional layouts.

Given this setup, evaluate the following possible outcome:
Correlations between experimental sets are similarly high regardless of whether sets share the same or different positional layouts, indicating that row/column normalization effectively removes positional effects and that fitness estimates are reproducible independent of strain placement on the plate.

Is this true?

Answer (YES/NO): NO